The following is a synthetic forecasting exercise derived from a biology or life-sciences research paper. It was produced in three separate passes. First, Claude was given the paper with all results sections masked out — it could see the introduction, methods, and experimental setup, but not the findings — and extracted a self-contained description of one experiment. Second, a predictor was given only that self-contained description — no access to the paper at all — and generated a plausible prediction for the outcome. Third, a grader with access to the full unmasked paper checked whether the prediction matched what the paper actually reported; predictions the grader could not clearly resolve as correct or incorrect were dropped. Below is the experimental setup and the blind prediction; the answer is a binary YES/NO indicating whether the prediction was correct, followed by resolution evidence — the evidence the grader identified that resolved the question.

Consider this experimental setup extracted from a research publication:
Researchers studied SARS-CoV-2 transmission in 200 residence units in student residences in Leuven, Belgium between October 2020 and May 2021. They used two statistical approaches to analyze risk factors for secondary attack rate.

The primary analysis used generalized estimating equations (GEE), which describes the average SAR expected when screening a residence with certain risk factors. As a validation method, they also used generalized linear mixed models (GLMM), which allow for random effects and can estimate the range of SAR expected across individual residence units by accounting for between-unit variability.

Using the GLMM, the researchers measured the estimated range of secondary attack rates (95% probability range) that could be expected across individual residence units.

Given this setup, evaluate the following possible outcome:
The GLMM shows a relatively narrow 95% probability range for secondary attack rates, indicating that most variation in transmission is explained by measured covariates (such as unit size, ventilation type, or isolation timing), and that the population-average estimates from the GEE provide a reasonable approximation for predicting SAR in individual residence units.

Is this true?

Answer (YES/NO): NO